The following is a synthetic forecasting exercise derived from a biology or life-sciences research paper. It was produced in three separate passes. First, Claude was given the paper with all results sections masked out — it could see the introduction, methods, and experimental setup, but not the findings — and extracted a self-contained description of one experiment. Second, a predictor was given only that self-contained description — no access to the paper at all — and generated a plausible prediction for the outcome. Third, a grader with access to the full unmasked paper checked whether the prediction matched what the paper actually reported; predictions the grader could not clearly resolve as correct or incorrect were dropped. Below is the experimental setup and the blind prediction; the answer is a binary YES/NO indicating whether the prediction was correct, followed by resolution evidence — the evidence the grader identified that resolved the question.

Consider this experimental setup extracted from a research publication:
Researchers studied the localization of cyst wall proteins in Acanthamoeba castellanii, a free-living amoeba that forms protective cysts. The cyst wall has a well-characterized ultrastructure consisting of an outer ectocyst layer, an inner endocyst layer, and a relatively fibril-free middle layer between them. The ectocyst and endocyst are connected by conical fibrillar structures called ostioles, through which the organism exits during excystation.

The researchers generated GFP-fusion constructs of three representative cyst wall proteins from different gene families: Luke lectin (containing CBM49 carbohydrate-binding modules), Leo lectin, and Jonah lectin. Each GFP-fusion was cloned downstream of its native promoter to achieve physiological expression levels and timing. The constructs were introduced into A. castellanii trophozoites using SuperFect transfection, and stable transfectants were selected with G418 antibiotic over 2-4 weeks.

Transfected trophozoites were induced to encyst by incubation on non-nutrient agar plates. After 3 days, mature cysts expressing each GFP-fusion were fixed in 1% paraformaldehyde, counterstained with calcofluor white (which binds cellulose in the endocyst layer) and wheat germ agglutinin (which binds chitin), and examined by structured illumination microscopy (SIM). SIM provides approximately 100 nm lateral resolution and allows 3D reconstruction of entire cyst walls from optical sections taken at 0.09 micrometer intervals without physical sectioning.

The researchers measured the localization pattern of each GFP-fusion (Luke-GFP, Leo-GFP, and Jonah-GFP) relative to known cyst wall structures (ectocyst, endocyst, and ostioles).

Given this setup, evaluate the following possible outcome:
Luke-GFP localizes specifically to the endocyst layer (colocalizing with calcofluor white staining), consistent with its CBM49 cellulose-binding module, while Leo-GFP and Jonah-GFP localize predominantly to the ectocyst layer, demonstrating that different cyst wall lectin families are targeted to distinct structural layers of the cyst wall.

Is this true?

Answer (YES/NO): NO